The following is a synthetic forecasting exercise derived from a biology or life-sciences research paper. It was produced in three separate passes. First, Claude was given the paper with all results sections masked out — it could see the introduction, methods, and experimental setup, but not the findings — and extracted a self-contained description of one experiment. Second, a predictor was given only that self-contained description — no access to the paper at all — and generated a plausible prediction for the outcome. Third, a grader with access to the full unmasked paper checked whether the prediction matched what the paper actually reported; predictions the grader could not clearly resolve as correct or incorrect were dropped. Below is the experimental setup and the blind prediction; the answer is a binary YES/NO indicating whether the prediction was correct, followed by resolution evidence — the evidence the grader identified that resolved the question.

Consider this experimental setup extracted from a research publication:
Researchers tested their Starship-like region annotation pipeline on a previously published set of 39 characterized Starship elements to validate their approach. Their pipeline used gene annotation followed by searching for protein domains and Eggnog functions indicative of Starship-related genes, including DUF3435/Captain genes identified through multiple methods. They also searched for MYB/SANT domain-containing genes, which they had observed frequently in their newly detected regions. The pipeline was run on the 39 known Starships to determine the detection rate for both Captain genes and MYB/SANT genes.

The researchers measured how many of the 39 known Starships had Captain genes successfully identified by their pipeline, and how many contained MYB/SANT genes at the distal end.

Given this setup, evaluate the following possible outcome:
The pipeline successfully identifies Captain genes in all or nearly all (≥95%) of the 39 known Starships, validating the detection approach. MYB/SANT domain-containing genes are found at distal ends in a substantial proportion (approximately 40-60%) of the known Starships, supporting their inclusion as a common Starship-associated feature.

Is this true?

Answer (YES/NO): NO